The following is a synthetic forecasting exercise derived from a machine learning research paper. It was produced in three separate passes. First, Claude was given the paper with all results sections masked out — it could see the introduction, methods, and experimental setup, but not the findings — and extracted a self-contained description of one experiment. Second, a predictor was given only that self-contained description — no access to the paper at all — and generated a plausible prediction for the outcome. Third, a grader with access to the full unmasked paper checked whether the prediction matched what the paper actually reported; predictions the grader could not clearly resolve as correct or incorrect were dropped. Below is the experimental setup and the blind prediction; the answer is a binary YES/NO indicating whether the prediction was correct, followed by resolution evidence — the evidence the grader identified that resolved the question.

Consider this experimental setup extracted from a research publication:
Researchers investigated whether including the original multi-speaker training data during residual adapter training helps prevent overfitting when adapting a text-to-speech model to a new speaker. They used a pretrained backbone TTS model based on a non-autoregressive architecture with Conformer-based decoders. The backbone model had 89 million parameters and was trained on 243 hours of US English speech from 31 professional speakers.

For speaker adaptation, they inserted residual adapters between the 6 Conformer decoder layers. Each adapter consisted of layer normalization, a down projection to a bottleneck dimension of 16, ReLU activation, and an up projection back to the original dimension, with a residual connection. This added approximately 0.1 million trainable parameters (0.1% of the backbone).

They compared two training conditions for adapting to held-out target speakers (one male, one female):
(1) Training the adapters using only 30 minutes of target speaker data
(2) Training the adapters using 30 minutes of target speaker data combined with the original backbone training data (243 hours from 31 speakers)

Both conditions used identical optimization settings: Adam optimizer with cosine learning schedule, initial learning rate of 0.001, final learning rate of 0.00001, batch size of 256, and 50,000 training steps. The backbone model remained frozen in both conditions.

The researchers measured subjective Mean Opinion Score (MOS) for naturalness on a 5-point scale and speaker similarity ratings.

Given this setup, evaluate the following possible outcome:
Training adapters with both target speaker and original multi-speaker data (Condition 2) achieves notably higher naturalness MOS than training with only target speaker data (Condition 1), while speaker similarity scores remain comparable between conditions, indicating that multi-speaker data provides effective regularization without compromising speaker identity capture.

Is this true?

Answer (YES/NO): NO